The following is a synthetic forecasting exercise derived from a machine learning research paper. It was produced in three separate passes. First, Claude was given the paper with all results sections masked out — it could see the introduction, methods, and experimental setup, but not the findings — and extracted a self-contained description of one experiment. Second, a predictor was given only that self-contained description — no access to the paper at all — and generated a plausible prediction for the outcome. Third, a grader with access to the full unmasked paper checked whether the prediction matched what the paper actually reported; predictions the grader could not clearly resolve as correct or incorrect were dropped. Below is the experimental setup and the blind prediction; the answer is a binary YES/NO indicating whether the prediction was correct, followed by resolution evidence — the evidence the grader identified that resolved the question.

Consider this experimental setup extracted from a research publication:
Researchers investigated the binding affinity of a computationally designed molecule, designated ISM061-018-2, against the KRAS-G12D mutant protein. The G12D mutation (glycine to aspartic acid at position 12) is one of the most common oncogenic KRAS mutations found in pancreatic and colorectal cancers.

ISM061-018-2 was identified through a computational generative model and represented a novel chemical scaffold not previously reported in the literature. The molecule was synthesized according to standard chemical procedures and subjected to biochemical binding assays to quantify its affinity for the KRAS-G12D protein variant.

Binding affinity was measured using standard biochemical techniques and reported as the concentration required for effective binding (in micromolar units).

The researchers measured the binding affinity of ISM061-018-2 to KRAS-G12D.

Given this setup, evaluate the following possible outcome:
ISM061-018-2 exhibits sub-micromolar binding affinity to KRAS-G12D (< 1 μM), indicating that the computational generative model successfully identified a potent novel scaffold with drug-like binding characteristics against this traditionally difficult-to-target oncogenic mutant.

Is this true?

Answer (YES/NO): NO